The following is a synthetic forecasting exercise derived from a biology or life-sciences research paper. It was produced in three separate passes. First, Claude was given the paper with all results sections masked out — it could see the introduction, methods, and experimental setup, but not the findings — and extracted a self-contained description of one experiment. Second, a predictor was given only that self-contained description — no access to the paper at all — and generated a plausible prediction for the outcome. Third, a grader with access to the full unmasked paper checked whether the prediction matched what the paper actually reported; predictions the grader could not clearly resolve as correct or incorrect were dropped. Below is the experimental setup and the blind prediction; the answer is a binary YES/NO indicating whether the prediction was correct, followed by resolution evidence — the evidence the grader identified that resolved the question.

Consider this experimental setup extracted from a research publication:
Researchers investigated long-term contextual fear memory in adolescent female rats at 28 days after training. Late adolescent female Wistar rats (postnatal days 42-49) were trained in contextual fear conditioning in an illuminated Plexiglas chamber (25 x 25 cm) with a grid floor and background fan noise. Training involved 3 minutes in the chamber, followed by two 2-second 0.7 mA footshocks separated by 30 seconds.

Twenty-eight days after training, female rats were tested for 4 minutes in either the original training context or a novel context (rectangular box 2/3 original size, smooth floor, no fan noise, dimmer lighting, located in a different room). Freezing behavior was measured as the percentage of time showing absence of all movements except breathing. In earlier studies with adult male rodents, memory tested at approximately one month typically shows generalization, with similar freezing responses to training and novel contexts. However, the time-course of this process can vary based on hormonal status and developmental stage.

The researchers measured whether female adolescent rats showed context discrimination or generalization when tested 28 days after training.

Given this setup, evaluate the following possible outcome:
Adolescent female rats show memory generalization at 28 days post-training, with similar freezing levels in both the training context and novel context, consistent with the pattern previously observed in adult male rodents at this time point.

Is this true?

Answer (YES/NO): YES